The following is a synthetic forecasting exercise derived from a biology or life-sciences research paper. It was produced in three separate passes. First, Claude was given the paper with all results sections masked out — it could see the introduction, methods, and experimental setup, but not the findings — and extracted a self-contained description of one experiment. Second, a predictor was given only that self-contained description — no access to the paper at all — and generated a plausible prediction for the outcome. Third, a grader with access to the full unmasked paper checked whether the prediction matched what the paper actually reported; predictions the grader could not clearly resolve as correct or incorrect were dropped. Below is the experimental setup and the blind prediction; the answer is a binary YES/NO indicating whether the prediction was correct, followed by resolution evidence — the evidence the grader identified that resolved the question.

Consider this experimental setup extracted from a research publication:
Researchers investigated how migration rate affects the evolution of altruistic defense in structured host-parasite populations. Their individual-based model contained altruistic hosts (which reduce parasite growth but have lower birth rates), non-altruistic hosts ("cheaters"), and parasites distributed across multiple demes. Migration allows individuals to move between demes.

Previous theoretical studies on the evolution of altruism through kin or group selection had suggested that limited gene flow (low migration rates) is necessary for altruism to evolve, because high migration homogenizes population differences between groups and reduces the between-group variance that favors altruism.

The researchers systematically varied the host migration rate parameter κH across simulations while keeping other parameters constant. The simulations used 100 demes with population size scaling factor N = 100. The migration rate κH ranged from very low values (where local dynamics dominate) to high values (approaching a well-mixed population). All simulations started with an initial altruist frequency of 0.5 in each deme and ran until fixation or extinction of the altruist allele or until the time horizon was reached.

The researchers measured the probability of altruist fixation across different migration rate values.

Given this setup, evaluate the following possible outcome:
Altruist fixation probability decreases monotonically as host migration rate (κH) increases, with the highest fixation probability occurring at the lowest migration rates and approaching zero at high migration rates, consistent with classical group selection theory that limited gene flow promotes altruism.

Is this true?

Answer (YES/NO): NO